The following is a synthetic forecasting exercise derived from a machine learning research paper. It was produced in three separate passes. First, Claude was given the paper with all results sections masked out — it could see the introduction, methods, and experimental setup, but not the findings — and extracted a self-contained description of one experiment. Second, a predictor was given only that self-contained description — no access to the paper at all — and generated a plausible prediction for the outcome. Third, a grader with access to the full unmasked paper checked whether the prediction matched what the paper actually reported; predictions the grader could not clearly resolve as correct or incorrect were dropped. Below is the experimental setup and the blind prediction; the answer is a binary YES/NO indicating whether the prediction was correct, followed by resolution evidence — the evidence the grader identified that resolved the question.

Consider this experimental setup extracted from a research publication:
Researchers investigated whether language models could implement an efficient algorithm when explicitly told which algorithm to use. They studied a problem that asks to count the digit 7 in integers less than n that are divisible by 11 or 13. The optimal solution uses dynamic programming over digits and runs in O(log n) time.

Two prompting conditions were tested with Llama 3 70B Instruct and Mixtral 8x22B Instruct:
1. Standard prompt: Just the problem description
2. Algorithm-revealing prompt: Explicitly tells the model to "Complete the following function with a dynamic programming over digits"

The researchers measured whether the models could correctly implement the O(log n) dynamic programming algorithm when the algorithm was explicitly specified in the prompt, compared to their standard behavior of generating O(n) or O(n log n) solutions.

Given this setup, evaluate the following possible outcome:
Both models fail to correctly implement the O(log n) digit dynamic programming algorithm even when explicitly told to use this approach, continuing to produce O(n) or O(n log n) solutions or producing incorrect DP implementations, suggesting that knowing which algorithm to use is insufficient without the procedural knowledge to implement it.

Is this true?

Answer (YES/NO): YES